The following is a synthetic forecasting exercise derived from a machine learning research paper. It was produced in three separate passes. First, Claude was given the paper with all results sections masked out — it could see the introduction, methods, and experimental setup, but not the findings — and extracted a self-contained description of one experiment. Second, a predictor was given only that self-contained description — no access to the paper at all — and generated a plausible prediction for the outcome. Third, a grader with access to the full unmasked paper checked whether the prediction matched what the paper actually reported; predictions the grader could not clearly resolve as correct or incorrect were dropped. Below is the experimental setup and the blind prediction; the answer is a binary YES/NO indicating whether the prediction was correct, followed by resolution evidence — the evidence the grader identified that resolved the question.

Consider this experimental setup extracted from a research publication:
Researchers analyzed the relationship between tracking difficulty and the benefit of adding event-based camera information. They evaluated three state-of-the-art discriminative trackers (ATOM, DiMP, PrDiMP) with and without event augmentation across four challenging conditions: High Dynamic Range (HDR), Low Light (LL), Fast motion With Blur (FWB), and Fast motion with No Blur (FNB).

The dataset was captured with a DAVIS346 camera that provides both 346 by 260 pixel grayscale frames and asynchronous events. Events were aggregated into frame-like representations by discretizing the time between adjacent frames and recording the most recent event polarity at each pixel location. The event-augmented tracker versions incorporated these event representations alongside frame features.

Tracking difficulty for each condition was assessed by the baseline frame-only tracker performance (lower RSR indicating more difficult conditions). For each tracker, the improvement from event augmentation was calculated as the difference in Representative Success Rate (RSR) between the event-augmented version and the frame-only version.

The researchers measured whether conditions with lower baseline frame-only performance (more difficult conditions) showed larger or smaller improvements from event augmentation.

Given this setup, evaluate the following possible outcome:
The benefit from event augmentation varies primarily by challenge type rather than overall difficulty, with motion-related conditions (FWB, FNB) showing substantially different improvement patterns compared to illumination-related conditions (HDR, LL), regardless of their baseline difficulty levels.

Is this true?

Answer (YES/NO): YES